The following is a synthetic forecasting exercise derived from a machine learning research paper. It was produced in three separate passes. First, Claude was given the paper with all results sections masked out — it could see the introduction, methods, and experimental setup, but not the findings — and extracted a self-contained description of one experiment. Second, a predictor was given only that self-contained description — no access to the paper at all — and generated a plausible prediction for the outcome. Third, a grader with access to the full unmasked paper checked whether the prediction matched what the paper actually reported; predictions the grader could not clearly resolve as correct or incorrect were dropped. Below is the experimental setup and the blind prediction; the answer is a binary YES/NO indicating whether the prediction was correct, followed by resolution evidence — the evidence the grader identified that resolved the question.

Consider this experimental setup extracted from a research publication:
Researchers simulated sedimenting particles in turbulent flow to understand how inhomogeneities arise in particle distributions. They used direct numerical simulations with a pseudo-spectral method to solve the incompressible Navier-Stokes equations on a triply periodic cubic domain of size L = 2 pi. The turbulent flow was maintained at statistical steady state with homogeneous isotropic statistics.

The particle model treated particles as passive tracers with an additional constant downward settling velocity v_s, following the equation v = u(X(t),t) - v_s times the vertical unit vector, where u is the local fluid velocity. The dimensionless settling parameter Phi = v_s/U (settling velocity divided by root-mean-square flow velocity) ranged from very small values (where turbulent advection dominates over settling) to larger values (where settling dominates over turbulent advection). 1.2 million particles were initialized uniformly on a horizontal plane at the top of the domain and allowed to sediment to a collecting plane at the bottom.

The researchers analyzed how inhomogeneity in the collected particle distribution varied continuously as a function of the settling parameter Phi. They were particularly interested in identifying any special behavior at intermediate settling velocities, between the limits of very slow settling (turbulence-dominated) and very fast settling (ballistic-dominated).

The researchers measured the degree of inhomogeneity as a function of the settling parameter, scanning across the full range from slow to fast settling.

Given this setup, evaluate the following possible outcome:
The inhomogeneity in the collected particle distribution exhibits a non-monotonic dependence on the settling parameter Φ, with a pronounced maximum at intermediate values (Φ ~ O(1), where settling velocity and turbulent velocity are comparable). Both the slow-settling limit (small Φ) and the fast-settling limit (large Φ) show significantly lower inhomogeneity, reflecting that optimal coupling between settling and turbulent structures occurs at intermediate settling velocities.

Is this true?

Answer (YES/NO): YES